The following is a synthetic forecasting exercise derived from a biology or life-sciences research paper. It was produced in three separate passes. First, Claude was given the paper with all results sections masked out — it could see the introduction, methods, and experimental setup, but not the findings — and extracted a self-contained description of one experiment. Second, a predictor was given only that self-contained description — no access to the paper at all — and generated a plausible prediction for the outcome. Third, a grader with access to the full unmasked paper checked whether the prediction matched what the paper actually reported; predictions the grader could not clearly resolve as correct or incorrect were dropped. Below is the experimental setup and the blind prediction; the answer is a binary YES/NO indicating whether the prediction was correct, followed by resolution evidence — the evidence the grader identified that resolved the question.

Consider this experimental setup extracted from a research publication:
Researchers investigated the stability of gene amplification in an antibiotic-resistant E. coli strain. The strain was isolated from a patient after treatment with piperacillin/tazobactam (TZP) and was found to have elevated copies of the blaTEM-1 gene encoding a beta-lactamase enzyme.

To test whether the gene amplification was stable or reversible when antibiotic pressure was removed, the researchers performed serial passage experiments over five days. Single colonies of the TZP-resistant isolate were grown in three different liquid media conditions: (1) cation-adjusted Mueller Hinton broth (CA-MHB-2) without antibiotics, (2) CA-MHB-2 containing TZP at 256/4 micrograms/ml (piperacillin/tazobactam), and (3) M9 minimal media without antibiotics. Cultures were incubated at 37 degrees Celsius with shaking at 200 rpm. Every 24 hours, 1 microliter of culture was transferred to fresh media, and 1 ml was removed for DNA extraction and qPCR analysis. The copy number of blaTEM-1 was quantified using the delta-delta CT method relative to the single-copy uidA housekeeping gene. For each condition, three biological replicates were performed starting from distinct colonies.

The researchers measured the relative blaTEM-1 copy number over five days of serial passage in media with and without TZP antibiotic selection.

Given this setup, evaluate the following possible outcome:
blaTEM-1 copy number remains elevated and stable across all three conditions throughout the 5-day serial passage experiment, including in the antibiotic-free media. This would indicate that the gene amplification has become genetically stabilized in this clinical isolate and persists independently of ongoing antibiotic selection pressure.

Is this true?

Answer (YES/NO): NO